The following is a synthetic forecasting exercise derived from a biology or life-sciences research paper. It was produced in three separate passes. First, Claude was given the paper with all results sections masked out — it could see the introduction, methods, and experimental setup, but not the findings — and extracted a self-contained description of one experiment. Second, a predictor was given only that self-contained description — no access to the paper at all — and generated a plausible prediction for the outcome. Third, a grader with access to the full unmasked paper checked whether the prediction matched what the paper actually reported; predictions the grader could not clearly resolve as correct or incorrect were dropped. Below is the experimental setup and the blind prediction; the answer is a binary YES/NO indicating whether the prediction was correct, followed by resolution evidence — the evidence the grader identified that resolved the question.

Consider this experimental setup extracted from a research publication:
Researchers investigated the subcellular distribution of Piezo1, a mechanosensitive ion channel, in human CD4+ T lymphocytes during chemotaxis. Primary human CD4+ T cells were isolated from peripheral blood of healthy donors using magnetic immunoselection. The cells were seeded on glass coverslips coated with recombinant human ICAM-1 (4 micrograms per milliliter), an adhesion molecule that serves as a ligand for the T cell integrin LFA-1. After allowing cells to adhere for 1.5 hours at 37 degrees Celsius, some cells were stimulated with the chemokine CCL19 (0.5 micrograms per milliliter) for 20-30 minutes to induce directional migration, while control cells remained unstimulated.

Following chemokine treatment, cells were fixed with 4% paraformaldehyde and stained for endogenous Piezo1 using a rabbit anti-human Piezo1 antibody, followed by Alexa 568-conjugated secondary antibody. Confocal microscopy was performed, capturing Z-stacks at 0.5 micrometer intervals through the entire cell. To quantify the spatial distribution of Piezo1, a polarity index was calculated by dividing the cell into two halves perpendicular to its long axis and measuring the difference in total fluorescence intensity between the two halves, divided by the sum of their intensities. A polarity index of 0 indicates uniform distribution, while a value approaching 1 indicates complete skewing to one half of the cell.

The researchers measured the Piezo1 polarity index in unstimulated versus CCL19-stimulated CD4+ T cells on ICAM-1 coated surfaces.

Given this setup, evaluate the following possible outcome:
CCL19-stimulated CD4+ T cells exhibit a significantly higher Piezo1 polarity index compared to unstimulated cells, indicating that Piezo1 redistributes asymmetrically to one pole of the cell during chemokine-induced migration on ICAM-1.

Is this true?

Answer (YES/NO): YES